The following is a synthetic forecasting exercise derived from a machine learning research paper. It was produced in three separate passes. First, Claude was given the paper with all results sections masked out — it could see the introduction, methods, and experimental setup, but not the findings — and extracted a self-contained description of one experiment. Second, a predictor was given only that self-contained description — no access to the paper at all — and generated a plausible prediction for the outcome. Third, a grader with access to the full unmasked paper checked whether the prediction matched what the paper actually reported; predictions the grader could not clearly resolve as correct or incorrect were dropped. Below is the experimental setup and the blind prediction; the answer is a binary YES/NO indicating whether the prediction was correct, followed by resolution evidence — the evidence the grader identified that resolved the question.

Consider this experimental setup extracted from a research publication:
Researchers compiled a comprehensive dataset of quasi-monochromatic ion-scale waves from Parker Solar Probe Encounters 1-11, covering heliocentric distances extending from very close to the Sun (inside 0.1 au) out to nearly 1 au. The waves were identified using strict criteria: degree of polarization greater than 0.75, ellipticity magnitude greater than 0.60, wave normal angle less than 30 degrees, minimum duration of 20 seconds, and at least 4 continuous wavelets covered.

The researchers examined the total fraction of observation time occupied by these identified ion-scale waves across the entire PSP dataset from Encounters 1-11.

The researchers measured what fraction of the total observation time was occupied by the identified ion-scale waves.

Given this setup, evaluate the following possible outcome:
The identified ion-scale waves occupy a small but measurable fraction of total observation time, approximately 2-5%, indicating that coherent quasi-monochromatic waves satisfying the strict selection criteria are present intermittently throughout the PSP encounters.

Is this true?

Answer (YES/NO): NO